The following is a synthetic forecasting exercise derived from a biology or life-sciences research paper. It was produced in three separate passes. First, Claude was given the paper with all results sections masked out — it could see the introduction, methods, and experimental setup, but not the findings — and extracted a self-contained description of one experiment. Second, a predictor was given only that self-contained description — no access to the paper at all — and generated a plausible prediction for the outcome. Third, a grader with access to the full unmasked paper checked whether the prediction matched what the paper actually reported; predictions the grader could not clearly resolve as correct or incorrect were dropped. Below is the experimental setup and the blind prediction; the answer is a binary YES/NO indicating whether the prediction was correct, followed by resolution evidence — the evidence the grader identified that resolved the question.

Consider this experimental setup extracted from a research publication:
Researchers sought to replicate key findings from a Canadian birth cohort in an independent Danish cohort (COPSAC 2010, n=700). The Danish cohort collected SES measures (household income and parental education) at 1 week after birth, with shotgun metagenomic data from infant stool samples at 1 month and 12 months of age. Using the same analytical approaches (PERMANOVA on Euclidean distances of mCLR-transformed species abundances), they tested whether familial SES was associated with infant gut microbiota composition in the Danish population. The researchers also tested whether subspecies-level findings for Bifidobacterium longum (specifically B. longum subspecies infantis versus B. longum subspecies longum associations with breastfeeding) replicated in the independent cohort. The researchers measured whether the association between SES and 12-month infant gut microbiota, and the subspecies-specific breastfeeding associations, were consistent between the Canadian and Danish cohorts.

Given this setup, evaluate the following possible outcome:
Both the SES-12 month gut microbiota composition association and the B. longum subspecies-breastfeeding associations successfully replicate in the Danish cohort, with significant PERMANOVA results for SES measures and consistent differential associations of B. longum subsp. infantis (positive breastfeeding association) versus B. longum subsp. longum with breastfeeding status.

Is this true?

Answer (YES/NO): NO